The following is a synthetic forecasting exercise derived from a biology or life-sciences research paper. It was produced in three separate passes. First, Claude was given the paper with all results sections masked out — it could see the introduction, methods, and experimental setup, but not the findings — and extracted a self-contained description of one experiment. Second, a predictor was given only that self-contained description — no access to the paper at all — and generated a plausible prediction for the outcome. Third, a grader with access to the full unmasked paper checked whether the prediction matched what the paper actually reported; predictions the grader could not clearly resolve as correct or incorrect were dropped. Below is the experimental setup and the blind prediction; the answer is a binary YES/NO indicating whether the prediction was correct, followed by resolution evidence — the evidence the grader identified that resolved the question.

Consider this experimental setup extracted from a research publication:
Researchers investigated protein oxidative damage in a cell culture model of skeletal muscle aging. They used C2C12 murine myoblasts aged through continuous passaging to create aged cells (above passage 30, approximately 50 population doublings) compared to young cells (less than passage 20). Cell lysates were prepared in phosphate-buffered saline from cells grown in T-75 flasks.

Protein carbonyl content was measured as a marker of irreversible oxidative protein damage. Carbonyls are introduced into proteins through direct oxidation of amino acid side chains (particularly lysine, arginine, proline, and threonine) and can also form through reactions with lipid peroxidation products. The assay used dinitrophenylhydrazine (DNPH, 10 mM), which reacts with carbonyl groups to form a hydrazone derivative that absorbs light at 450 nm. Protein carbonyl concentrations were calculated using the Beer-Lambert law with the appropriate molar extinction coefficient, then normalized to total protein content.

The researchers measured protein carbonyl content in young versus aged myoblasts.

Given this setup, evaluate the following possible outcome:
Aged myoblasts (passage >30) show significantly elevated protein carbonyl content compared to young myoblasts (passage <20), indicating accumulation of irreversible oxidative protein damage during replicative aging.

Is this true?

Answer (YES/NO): NO